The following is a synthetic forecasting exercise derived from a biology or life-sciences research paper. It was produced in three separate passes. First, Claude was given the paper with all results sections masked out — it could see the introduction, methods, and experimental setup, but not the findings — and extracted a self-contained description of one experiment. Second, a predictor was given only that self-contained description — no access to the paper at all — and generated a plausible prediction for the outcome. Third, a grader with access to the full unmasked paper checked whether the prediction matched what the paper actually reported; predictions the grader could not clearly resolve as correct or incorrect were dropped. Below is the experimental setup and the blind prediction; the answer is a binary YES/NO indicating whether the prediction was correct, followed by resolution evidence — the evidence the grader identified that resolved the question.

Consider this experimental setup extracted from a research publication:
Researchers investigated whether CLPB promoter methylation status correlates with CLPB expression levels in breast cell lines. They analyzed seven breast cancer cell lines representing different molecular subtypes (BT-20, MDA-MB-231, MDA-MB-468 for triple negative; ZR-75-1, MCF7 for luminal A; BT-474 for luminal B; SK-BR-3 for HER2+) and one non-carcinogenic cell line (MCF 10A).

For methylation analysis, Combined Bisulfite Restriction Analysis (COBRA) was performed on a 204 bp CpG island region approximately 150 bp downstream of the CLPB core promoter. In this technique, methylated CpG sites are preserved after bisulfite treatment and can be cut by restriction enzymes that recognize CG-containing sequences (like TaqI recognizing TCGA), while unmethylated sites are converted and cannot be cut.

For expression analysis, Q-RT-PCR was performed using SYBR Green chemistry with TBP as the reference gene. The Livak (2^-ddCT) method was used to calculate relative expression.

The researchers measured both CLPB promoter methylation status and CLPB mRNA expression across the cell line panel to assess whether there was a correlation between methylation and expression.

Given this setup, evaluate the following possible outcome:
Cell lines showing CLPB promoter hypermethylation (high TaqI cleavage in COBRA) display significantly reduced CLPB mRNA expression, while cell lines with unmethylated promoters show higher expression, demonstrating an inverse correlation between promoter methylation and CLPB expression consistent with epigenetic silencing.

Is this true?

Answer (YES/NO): NO